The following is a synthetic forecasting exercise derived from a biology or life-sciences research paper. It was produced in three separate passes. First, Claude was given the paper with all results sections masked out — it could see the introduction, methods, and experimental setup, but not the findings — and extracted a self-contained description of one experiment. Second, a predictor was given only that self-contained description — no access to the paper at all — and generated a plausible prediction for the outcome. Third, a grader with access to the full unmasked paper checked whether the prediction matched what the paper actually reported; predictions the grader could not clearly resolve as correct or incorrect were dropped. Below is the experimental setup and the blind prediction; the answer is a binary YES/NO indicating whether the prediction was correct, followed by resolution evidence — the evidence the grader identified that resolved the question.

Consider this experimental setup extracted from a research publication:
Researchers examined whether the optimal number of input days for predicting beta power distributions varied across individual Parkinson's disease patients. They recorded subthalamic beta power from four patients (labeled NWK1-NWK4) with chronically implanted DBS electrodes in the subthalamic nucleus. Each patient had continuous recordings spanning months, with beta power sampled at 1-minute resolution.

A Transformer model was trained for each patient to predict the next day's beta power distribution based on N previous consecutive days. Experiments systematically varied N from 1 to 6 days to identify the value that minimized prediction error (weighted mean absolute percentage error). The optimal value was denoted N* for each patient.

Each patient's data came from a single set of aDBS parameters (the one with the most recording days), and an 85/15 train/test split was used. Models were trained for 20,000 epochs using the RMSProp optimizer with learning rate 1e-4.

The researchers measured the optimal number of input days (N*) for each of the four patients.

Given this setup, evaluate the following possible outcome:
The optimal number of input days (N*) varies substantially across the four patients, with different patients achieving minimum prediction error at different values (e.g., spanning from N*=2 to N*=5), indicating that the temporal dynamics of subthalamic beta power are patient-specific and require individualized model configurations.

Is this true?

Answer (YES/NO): NO